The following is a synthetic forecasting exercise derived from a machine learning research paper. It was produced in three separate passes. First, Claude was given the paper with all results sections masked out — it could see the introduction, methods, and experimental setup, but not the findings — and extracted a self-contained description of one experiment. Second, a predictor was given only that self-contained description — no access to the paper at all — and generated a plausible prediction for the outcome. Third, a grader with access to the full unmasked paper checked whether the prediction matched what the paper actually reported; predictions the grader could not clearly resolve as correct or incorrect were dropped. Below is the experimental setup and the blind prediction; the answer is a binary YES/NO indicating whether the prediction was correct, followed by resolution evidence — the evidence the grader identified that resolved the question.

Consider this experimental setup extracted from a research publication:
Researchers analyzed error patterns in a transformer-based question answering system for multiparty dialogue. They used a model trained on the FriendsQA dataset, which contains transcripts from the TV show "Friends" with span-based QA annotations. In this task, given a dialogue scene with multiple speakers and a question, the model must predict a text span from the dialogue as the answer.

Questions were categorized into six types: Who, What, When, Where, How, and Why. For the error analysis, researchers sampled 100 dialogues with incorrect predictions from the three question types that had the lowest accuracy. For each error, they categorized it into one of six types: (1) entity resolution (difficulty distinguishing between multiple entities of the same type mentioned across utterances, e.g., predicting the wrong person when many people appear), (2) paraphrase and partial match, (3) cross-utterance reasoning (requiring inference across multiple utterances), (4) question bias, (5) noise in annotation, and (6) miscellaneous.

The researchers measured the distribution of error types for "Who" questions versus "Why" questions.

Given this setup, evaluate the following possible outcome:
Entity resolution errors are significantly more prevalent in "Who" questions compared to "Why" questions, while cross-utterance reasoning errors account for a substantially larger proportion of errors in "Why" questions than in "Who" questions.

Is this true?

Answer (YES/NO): NO